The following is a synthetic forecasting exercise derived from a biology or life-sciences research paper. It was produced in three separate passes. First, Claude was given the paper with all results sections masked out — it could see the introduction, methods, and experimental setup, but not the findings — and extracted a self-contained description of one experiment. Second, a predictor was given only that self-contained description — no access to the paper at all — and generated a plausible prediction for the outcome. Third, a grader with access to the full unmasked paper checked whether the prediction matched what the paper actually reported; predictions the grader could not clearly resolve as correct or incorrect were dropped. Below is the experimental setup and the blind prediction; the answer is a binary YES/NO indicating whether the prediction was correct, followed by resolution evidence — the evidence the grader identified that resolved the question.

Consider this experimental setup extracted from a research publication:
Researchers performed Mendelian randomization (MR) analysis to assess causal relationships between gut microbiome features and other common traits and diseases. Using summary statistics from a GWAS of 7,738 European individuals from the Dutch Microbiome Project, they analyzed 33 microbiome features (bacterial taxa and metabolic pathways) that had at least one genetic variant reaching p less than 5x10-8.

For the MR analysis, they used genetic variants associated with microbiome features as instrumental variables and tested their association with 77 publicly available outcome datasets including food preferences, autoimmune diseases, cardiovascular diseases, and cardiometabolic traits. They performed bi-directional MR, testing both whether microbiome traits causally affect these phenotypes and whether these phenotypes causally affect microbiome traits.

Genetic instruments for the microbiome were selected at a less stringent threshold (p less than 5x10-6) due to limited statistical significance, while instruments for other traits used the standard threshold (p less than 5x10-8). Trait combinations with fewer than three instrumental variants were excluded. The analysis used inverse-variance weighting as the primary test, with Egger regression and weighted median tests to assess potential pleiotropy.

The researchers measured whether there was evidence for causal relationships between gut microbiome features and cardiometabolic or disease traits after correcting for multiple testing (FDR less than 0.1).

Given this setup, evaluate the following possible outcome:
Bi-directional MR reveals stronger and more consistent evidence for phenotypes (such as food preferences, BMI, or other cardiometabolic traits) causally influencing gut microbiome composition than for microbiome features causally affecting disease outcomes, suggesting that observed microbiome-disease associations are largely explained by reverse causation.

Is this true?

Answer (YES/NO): NO